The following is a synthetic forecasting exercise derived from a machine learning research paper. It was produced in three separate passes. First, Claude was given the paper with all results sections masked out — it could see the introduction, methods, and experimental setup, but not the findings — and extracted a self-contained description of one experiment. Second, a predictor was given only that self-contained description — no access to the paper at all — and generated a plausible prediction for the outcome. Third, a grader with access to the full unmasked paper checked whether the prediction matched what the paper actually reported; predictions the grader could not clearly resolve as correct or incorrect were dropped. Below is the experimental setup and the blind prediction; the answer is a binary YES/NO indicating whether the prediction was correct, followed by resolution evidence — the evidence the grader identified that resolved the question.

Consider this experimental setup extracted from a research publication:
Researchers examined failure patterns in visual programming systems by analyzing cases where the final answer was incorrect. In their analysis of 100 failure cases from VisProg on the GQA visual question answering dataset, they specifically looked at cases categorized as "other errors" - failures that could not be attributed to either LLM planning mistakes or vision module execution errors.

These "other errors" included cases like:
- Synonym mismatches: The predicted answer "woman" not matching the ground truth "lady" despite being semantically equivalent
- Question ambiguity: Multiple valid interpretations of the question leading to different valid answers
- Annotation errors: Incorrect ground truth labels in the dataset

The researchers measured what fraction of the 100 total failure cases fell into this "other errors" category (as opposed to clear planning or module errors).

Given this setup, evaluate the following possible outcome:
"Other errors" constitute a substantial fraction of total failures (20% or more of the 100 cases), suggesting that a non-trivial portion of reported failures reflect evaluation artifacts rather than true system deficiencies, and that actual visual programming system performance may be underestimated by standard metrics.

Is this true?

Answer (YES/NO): YES